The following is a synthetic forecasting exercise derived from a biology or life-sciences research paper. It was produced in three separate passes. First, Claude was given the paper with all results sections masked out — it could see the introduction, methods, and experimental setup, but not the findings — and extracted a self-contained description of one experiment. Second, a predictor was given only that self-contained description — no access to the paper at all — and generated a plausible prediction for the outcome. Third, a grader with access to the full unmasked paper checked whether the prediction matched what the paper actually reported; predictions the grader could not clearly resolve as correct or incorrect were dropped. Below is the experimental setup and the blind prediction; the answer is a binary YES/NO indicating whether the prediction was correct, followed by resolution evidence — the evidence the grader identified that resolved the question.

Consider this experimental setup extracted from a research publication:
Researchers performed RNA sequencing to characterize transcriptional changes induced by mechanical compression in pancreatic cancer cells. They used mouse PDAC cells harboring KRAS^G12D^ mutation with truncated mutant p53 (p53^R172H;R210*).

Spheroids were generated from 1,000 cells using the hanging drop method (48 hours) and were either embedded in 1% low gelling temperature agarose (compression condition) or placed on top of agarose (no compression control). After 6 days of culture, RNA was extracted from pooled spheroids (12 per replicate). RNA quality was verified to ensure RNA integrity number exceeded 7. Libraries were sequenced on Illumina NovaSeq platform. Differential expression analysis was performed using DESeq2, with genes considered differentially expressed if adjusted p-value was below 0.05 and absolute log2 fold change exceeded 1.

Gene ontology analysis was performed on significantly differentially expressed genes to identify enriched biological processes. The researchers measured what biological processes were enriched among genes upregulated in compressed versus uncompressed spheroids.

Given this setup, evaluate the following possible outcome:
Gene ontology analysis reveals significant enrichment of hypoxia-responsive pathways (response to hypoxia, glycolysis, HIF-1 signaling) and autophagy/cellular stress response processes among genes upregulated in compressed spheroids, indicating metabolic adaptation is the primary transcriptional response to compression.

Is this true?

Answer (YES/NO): NO